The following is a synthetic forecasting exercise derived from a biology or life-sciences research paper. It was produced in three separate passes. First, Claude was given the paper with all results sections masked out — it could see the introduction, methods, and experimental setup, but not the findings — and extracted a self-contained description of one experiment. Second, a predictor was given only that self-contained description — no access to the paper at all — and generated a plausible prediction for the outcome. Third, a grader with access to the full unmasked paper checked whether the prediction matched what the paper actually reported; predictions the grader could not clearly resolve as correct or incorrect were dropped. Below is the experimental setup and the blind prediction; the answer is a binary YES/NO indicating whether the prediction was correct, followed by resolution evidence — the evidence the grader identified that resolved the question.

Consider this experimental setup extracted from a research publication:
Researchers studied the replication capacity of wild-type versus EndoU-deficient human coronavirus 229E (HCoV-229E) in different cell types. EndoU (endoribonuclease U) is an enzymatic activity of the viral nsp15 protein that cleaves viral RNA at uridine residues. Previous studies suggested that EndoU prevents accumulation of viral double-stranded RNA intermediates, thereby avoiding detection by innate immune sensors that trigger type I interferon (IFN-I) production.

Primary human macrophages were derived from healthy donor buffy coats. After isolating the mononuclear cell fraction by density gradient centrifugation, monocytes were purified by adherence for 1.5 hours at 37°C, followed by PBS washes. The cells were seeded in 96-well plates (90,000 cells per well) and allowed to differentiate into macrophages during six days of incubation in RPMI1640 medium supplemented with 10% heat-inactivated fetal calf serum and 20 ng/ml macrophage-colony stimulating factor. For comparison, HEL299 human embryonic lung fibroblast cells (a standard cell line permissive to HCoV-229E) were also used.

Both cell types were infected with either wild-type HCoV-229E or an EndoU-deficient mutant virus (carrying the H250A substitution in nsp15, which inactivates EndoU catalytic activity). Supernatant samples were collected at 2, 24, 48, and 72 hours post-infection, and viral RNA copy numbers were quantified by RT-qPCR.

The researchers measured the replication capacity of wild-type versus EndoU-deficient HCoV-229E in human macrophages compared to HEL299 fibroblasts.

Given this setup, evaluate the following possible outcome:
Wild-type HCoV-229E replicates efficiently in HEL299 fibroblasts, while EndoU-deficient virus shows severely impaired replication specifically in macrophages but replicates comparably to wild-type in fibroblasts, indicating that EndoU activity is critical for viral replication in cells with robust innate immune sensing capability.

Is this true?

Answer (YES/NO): NO